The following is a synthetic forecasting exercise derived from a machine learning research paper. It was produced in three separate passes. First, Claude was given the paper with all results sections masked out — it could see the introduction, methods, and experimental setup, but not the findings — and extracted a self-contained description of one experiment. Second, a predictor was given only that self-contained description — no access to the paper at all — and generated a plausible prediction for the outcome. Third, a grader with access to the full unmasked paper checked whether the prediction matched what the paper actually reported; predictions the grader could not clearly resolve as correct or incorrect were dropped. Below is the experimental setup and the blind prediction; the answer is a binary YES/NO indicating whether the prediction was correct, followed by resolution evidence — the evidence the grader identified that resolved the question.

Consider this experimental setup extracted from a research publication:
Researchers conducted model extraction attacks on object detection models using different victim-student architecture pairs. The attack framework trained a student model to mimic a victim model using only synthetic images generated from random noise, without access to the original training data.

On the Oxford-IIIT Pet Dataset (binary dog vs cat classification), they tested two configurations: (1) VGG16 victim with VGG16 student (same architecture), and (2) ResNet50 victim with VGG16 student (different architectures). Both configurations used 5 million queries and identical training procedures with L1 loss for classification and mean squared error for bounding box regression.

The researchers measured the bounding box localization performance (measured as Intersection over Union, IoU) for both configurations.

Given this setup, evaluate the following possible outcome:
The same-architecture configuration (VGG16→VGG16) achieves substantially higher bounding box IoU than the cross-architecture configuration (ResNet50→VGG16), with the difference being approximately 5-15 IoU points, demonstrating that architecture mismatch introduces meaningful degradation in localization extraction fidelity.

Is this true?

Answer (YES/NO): NO